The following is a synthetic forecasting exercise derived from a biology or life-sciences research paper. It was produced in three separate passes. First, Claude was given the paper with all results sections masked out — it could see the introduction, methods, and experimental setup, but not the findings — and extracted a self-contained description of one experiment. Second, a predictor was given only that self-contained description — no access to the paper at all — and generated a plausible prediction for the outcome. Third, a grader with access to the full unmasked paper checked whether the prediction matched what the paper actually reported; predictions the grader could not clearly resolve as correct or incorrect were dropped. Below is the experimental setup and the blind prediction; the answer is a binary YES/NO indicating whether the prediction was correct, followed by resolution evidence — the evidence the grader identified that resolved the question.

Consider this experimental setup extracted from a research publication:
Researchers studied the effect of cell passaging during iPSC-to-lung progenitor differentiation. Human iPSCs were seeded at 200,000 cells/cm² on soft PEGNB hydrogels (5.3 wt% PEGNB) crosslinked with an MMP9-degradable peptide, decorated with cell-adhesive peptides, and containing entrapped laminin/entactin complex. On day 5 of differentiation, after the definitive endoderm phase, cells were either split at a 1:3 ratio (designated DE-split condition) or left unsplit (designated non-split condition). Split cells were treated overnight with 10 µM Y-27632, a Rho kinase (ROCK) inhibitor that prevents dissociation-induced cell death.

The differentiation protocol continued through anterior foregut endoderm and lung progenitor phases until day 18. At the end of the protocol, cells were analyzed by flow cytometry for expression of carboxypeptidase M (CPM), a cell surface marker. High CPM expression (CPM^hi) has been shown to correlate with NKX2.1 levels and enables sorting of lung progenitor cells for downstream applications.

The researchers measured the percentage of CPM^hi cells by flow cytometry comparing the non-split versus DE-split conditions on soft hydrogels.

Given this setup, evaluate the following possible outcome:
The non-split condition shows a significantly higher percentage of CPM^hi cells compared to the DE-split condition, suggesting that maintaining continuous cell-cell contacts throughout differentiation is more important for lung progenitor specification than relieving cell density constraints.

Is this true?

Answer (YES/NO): YES